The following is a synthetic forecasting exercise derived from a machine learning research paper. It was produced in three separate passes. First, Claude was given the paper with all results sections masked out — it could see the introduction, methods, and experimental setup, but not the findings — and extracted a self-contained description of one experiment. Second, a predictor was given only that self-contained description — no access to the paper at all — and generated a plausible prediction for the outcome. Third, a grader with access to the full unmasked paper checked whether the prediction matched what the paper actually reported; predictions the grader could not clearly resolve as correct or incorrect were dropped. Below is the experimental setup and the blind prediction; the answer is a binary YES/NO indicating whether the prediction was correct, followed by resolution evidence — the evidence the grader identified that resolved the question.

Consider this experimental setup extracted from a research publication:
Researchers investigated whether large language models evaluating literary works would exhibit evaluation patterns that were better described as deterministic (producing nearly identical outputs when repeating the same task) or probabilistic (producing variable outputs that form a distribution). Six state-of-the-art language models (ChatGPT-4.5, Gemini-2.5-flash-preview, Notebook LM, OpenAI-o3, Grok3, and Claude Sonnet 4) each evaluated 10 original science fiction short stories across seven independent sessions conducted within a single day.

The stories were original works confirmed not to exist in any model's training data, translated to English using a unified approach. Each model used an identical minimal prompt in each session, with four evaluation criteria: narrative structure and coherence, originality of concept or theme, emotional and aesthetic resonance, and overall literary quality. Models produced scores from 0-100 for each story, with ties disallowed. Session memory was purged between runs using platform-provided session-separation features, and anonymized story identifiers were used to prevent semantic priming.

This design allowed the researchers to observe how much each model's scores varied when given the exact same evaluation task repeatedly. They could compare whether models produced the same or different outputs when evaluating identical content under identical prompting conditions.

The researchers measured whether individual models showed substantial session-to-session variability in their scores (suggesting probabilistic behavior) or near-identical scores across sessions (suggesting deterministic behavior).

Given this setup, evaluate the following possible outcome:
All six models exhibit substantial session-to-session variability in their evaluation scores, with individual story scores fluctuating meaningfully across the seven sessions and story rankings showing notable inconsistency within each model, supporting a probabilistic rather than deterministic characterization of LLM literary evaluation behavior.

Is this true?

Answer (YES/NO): NO